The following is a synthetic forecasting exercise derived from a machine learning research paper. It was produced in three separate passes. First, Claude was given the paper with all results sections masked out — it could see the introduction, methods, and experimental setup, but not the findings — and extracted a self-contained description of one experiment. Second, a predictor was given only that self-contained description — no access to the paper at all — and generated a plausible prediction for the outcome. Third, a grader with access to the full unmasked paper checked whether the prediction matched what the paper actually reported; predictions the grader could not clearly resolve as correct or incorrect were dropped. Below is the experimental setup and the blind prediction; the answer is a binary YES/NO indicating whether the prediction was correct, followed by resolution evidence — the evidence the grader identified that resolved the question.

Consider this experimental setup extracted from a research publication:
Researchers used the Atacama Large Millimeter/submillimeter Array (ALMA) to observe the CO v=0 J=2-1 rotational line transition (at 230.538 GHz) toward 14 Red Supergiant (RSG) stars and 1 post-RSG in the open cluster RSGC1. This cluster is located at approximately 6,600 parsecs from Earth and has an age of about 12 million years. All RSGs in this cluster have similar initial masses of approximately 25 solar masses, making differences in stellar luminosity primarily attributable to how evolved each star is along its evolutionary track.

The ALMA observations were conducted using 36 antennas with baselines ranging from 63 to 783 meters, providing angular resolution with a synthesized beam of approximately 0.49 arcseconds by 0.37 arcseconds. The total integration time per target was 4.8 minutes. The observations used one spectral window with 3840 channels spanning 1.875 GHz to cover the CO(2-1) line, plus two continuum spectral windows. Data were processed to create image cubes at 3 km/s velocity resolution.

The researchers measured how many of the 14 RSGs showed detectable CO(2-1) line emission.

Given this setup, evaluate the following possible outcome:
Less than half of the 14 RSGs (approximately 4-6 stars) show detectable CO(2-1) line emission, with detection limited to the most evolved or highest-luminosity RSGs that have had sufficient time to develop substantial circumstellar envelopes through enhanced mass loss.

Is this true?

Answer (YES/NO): YES